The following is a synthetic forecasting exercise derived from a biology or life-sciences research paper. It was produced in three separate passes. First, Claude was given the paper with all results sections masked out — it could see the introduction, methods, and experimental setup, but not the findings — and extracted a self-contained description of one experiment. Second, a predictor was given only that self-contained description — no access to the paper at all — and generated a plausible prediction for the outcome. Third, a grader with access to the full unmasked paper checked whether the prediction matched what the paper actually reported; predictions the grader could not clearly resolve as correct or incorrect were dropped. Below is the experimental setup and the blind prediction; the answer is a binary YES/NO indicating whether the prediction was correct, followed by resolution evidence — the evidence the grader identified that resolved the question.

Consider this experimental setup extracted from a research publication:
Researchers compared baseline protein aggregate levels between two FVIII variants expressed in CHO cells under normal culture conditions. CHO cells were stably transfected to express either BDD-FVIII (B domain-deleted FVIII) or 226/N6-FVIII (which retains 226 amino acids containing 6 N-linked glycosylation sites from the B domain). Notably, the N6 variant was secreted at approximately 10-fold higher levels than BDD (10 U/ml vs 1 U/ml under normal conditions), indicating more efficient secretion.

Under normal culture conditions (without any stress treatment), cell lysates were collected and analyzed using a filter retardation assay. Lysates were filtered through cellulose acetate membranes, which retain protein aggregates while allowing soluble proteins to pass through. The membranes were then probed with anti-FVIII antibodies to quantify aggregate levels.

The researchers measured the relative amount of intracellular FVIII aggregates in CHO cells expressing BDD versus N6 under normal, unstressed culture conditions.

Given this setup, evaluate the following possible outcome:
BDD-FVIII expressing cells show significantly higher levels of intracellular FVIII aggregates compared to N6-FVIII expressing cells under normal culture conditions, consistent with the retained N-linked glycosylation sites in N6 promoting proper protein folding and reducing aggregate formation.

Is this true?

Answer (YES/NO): YES